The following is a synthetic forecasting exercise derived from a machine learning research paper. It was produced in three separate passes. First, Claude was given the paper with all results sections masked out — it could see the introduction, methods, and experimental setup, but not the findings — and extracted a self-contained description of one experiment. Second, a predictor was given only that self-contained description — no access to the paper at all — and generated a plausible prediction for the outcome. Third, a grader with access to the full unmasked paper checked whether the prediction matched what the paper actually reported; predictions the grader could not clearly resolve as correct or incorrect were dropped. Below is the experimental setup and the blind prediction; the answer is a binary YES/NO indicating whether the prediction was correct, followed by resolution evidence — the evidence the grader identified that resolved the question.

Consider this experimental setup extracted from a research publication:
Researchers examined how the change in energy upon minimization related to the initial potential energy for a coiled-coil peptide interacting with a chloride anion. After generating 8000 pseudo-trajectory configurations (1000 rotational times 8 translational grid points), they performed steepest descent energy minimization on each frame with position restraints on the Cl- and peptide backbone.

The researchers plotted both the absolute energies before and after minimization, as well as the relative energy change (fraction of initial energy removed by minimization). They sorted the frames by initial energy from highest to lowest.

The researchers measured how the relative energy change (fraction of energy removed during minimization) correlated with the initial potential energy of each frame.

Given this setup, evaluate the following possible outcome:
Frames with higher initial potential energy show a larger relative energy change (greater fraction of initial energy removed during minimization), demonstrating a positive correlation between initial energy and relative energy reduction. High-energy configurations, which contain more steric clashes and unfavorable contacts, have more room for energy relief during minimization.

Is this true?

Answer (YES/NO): YES